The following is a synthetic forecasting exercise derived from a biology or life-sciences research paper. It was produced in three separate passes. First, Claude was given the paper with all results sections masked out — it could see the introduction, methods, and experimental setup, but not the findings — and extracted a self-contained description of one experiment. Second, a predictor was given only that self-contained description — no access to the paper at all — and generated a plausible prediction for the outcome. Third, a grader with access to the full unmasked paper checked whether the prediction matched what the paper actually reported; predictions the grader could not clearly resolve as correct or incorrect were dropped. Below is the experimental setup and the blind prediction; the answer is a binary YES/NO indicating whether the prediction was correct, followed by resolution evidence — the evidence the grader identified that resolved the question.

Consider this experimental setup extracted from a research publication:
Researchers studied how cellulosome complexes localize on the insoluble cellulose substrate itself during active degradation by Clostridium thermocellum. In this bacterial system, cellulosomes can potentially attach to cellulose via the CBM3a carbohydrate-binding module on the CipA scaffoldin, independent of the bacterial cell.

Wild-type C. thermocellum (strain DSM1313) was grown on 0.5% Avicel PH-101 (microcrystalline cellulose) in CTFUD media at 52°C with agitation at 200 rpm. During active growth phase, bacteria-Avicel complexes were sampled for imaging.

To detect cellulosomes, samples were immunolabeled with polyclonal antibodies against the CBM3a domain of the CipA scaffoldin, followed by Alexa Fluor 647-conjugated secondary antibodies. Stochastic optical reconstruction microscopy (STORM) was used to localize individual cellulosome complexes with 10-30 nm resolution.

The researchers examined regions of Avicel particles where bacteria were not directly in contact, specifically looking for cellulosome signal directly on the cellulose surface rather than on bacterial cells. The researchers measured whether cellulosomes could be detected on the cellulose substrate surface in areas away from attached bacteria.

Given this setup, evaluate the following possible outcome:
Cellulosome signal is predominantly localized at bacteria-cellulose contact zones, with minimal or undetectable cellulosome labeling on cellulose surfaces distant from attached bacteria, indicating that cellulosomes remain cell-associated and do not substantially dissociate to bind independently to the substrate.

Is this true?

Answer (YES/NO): NO